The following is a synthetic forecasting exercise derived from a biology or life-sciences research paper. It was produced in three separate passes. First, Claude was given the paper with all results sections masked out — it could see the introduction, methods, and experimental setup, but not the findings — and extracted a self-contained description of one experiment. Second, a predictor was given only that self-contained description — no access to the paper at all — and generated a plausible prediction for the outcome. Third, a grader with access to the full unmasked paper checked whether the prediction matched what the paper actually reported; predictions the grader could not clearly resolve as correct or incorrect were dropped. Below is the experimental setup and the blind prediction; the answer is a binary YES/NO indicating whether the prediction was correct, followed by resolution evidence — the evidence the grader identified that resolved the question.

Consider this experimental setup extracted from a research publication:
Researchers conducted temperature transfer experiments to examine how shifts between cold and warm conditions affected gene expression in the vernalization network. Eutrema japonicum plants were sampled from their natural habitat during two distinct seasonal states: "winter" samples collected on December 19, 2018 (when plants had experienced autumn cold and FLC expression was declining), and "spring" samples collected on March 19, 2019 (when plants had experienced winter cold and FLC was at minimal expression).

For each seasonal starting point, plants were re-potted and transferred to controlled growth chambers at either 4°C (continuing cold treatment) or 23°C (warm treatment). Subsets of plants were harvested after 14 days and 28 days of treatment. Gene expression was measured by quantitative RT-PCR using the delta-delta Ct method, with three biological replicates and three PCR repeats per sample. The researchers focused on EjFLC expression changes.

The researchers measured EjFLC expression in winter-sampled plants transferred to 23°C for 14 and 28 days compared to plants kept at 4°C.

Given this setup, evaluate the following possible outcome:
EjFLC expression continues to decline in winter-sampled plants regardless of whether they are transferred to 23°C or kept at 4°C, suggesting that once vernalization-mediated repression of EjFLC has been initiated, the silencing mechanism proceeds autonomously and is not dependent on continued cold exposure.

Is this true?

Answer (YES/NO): NO